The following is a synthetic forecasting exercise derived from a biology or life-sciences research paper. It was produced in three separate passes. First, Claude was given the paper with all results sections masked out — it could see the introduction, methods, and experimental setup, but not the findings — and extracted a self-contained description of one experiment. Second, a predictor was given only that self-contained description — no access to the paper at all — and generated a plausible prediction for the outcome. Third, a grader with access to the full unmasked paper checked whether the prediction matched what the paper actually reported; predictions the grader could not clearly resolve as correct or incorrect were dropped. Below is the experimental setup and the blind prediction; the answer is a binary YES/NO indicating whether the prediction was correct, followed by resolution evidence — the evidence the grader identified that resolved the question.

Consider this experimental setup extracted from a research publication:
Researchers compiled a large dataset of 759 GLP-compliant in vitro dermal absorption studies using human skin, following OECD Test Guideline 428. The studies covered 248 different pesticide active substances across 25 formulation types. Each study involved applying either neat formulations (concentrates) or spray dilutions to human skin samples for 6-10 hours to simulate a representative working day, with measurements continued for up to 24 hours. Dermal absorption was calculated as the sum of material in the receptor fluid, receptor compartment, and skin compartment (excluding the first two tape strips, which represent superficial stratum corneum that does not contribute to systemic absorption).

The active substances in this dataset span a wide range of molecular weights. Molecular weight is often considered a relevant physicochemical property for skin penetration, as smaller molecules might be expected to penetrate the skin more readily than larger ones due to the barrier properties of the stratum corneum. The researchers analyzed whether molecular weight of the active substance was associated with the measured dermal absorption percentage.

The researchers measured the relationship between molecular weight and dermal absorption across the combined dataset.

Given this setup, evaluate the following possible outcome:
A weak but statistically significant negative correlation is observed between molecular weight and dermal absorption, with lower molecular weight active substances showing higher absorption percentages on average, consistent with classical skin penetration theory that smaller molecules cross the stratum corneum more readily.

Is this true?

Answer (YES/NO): NO